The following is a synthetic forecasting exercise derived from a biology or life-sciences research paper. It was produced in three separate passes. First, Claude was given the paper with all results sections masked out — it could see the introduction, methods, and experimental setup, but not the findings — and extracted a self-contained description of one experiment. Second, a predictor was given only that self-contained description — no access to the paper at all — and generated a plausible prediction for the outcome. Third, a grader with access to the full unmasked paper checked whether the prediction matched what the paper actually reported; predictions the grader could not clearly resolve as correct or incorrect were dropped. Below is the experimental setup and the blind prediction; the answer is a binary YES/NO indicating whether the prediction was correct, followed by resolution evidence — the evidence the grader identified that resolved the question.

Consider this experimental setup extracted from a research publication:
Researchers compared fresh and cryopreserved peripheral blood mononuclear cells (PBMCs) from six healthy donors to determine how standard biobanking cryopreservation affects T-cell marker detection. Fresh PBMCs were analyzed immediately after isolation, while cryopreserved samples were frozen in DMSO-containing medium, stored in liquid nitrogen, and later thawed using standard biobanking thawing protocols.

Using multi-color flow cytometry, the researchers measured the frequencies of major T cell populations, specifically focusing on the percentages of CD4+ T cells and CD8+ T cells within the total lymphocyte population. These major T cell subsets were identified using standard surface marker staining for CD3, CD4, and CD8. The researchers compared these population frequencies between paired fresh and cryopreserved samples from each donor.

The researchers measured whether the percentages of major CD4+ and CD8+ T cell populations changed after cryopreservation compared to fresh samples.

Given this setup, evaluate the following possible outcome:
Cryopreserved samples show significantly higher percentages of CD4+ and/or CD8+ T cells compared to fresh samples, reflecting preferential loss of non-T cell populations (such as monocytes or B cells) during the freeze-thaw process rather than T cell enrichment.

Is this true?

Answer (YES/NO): NO